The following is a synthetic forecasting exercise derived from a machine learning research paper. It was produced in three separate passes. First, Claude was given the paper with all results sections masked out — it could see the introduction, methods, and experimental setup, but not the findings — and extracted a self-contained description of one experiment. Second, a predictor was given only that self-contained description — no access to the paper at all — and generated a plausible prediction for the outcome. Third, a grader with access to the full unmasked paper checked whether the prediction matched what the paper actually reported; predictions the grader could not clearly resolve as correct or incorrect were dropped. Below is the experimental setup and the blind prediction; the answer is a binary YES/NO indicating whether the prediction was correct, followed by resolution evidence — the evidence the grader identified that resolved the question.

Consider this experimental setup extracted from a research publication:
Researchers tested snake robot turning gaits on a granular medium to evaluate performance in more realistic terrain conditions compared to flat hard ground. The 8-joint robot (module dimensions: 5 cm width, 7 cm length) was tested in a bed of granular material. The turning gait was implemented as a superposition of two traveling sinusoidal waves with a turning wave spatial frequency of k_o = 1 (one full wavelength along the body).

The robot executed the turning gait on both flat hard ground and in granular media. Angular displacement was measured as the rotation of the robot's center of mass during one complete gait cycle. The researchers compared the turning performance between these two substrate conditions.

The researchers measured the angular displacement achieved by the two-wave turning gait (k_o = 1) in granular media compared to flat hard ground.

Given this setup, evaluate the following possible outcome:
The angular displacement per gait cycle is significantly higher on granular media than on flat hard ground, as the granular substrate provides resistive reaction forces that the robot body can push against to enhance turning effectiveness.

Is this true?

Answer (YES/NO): NO